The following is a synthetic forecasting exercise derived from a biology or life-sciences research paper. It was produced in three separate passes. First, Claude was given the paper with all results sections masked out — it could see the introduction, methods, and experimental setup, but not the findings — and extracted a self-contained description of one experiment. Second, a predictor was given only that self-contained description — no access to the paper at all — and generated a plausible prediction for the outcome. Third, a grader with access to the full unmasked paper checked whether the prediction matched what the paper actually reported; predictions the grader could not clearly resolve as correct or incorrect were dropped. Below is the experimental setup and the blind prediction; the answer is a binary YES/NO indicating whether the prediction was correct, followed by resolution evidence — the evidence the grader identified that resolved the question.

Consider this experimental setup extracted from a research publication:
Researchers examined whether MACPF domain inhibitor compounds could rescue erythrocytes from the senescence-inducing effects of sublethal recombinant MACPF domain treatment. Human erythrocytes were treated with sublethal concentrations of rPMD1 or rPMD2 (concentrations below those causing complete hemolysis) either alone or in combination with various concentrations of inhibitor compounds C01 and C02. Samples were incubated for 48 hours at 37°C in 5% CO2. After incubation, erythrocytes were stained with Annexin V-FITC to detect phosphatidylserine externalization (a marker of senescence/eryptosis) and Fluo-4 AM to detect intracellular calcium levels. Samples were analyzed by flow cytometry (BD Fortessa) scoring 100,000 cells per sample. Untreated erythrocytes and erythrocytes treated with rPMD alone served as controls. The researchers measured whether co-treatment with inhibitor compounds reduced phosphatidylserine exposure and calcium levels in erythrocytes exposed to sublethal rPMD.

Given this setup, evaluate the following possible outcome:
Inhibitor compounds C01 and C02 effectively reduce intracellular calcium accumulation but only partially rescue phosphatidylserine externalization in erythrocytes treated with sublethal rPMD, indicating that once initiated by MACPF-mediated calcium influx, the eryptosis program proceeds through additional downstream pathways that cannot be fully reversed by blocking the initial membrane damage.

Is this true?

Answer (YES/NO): NO